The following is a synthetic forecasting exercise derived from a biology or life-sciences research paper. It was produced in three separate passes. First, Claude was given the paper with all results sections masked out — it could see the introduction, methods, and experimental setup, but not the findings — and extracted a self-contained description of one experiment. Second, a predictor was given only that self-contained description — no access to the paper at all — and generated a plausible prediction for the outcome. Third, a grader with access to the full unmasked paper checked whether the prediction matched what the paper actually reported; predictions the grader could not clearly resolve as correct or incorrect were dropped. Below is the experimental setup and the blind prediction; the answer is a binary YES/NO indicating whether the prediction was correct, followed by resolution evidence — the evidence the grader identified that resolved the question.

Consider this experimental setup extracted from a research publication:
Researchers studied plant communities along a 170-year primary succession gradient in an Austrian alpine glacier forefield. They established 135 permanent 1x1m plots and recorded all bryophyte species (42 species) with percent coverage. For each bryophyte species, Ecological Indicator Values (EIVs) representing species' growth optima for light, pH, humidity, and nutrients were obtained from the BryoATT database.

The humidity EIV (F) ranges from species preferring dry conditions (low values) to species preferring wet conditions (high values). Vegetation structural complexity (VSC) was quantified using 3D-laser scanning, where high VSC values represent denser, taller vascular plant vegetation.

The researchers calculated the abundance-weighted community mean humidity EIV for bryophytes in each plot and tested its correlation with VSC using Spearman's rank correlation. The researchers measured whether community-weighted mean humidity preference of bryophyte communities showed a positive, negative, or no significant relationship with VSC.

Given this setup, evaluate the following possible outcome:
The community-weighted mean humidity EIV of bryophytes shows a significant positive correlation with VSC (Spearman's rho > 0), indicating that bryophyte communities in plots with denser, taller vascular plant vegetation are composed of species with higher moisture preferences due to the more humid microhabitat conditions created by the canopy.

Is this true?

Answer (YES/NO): YES